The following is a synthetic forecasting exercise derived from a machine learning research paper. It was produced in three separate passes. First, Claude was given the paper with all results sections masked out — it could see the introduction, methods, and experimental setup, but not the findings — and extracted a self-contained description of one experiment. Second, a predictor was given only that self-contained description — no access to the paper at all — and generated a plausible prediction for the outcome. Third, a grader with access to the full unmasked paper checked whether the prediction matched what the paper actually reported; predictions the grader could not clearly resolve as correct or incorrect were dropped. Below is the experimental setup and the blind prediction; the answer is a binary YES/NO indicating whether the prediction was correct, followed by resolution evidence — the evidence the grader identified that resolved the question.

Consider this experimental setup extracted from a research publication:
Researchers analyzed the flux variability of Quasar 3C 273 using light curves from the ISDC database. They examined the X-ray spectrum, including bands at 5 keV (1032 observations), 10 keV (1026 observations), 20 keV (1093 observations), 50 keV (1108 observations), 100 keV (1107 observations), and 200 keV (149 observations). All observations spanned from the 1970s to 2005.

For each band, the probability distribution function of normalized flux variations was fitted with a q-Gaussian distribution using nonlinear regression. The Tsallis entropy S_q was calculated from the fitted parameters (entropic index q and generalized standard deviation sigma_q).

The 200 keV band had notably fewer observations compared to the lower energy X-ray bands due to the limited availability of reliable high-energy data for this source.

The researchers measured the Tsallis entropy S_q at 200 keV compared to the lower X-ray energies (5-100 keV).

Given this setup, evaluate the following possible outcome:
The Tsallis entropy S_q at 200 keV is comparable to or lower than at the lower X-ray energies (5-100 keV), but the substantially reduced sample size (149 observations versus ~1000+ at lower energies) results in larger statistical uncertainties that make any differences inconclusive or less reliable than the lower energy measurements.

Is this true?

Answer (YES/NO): NO